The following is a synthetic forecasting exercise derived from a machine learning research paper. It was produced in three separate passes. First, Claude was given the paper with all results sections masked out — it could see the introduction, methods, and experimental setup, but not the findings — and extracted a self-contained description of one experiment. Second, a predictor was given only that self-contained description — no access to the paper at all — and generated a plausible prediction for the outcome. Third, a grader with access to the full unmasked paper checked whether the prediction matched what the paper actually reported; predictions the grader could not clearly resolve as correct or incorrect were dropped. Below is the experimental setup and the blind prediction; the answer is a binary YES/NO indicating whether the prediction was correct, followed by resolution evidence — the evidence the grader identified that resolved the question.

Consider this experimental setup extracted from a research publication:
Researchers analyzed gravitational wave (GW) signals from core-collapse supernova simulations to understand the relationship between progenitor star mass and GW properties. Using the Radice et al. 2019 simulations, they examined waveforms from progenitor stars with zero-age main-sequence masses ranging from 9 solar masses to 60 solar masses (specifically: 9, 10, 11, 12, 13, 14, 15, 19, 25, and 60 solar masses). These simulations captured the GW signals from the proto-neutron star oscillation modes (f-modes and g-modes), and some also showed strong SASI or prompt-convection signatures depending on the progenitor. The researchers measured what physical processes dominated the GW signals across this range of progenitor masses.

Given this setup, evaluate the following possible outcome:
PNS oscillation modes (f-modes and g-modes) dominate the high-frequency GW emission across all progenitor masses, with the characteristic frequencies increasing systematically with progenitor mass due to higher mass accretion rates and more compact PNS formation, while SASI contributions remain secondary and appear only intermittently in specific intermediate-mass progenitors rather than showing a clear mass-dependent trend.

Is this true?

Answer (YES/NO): NO